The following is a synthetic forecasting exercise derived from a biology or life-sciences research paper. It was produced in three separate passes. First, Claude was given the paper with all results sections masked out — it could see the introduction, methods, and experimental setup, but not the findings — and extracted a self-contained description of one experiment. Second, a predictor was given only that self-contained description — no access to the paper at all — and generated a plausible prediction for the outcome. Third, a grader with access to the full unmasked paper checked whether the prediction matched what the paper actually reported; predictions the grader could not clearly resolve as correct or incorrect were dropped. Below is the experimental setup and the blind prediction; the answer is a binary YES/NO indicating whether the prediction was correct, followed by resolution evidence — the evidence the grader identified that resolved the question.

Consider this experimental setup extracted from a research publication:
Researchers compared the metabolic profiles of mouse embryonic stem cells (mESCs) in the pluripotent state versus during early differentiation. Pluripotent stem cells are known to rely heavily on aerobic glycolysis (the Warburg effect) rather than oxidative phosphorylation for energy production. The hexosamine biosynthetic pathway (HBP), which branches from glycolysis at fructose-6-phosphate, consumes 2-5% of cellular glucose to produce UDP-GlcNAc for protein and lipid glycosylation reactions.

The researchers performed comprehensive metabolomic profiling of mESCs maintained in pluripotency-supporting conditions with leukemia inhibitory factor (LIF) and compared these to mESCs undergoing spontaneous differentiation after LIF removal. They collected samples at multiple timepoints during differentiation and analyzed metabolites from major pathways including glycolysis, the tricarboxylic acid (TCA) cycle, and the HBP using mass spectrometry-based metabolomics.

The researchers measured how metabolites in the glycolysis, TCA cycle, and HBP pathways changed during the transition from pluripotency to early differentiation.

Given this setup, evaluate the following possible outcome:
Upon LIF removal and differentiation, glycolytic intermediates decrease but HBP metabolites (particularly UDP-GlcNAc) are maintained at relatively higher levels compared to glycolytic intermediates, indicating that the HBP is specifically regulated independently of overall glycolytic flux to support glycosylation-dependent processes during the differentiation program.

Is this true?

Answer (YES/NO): YES